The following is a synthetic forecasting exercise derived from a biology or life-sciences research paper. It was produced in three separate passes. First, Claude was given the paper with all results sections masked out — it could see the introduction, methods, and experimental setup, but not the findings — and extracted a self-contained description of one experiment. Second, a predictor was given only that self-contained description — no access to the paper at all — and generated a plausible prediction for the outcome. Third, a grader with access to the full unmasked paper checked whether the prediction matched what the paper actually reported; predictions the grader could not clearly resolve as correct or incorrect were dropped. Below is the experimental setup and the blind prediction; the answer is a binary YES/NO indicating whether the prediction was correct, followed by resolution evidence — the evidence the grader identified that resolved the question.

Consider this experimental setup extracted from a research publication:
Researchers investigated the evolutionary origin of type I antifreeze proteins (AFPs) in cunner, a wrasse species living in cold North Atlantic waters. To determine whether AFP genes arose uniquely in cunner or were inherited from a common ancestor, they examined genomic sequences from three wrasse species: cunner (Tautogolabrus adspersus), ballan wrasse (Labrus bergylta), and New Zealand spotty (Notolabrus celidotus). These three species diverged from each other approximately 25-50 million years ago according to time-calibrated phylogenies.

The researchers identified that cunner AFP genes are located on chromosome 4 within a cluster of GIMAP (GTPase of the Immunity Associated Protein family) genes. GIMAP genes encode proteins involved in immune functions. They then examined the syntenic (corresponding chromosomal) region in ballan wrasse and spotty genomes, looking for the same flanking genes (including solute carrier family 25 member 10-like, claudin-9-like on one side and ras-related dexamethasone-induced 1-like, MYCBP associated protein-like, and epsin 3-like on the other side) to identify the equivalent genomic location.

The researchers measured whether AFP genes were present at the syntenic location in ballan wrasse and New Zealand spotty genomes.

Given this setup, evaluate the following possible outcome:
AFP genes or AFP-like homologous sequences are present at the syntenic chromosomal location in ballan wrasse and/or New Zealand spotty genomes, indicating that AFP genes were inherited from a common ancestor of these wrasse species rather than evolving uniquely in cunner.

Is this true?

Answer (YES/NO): NO